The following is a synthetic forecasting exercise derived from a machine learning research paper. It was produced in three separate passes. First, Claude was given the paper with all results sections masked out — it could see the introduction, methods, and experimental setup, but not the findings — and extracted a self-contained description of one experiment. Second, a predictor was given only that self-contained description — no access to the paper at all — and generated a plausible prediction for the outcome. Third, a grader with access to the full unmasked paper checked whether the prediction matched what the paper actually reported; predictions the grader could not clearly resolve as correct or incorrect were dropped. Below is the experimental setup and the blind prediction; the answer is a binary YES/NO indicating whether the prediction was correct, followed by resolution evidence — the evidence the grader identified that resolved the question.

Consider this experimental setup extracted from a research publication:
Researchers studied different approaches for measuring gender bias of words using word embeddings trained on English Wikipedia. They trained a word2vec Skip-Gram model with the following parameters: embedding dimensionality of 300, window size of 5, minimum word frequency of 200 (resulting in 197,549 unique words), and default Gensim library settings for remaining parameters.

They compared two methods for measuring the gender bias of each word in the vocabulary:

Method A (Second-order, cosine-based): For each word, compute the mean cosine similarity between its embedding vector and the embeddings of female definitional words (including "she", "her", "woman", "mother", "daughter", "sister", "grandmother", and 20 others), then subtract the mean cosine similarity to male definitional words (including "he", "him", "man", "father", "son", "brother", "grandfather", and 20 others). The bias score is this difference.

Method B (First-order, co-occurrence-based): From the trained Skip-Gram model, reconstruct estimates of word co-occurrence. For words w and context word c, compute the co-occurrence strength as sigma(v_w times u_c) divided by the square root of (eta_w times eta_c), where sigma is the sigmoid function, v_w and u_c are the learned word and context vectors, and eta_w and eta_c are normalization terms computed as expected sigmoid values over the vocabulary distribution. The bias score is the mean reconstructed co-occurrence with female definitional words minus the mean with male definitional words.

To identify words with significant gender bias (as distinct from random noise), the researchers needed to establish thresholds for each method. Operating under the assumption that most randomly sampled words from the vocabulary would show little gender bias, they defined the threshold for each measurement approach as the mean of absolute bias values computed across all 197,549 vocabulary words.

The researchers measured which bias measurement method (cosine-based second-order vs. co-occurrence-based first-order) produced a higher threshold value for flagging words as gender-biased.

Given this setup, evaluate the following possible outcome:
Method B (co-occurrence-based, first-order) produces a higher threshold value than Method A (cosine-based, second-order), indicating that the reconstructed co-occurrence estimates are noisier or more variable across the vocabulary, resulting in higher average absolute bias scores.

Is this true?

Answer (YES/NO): YES